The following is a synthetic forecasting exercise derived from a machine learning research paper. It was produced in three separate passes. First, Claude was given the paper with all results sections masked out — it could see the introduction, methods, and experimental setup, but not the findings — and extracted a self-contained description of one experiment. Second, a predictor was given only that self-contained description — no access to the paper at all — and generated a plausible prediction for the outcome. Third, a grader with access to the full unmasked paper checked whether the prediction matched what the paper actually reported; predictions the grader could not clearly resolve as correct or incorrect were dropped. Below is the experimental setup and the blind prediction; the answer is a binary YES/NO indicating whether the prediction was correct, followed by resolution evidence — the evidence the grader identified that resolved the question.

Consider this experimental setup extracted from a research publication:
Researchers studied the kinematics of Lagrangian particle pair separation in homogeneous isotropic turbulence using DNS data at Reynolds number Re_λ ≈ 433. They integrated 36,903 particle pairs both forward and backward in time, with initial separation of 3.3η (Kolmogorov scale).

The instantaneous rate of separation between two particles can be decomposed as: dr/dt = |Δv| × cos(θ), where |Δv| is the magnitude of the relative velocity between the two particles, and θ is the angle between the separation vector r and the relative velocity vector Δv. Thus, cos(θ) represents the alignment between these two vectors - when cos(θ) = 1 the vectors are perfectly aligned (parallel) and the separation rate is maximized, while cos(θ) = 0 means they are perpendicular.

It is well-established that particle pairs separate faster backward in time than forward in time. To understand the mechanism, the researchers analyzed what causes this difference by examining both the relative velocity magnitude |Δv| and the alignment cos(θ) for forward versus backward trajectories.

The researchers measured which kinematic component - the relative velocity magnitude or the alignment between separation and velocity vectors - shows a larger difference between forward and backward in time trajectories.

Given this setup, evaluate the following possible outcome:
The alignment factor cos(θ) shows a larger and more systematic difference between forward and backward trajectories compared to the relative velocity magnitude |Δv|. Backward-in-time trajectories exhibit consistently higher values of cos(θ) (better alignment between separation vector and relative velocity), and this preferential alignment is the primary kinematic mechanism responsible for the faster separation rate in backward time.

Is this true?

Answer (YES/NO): YES